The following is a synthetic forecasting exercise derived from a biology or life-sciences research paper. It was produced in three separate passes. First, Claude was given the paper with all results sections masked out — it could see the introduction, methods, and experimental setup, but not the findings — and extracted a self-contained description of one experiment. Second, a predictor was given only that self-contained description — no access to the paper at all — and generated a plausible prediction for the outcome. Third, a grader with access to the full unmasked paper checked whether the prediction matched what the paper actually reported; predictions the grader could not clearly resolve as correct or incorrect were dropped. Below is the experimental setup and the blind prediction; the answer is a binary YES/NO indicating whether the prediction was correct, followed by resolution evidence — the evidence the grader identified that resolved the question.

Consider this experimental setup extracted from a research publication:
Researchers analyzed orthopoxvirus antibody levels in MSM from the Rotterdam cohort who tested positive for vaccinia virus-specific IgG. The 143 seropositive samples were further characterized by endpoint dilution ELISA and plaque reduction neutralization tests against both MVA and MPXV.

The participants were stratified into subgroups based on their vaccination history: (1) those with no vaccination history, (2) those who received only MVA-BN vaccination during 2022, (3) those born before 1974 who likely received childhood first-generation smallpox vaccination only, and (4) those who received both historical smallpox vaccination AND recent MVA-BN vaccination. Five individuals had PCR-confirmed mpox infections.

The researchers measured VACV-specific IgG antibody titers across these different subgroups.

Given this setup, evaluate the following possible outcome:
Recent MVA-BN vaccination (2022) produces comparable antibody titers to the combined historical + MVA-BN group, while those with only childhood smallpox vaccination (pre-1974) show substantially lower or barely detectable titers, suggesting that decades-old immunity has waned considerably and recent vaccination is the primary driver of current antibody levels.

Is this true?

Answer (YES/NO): NO